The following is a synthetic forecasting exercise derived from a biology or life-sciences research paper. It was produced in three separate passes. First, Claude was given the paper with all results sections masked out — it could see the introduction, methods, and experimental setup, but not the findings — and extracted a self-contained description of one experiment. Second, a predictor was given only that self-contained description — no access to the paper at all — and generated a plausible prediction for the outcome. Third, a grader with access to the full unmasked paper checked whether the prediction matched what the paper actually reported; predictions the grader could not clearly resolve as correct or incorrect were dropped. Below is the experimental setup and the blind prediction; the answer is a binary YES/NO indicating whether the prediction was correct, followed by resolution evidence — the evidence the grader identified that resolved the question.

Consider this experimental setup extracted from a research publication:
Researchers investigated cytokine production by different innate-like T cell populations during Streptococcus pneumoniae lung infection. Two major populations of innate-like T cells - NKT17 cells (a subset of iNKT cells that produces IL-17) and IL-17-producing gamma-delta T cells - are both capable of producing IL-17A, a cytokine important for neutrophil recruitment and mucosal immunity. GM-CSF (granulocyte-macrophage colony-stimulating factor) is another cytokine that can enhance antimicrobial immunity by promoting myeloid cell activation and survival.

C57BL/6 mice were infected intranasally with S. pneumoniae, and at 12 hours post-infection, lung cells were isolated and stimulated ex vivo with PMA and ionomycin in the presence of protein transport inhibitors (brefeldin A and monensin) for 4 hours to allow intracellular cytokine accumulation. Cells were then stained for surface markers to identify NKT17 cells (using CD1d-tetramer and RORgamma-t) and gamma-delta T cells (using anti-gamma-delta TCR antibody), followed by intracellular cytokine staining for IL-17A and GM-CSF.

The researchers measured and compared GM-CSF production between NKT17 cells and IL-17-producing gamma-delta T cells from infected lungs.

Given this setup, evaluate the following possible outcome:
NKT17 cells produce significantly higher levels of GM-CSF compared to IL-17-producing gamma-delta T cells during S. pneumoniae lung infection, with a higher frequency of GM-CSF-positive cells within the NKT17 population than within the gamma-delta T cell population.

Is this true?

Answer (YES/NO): YES